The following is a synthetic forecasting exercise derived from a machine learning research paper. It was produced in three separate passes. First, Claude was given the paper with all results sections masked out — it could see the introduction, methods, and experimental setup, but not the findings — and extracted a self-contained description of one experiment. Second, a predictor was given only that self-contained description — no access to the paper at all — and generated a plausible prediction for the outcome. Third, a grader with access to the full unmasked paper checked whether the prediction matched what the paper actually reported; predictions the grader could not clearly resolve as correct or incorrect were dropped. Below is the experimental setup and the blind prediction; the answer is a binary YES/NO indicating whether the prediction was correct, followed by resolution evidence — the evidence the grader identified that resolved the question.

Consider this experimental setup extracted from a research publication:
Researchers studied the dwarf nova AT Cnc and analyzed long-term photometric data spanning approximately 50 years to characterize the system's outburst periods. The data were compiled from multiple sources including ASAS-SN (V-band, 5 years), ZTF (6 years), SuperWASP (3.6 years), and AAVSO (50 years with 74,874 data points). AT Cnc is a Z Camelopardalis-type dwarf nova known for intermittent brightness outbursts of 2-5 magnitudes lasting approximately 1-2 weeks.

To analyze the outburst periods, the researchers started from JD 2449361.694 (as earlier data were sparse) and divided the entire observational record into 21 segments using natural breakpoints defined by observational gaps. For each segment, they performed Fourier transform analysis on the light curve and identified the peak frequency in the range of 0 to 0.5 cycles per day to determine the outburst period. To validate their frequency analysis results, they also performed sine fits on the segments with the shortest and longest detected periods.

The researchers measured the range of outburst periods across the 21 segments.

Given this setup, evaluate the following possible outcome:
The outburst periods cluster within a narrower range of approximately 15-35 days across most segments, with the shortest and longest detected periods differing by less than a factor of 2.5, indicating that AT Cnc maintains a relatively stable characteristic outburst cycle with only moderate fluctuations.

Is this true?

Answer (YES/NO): NO